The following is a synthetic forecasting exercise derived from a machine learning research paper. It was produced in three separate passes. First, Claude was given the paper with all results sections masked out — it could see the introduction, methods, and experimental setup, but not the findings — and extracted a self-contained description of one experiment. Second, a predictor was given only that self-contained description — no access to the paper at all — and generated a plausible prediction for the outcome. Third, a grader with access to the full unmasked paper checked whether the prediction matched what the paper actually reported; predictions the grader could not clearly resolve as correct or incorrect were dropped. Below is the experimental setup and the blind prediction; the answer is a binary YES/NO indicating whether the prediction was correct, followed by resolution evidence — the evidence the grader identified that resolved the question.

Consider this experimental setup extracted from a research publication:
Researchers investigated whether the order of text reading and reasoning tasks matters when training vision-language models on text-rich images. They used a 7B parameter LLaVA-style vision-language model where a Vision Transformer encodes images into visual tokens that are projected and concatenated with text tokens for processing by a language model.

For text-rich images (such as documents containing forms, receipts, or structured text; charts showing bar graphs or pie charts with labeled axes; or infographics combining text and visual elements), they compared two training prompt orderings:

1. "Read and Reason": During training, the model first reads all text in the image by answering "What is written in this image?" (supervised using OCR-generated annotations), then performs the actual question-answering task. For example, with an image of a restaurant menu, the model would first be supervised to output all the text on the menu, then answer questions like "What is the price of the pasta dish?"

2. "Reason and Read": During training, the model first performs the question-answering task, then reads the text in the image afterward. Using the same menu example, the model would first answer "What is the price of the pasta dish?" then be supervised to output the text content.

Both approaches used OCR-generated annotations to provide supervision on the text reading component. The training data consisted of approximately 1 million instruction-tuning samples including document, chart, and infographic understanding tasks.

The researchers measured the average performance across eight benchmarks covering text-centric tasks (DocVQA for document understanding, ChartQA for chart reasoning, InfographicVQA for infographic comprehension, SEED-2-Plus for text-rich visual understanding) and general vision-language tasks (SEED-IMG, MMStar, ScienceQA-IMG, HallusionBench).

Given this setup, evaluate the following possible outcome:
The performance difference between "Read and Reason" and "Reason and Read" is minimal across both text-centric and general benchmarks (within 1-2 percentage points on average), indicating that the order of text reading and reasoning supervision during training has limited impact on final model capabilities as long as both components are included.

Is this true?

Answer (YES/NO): NO